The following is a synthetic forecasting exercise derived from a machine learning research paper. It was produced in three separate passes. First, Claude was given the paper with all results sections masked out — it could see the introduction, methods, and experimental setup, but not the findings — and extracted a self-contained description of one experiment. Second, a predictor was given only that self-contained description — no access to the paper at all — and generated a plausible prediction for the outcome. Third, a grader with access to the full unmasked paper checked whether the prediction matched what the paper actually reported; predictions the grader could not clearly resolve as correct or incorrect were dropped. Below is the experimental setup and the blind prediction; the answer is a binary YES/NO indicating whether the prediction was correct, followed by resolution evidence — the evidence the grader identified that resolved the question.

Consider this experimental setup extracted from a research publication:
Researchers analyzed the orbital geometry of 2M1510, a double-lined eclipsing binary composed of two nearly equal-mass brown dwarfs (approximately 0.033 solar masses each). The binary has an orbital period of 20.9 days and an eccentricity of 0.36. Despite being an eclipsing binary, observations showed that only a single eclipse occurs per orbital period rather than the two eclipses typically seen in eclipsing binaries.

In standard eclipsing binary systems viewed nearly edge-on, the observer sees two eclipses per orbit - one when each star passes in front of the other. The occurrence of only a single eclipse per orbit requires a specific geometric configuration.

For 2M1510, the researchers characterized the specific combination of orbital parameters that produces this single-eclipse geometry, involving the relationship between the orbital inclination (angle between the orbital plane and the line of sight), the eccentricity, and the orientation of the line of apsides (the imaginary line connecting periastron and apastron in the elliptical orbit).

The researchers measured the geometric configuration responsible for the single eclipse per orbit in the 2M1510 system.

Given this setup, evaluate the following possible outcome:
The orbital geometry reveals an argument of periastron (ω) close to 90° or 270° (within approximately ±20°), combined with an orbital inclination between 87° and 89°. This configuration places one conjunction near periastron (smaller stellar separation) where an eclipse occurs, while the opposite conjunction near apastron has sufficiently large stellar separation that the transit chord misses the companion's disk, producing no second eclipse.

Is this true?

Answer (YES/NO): NO